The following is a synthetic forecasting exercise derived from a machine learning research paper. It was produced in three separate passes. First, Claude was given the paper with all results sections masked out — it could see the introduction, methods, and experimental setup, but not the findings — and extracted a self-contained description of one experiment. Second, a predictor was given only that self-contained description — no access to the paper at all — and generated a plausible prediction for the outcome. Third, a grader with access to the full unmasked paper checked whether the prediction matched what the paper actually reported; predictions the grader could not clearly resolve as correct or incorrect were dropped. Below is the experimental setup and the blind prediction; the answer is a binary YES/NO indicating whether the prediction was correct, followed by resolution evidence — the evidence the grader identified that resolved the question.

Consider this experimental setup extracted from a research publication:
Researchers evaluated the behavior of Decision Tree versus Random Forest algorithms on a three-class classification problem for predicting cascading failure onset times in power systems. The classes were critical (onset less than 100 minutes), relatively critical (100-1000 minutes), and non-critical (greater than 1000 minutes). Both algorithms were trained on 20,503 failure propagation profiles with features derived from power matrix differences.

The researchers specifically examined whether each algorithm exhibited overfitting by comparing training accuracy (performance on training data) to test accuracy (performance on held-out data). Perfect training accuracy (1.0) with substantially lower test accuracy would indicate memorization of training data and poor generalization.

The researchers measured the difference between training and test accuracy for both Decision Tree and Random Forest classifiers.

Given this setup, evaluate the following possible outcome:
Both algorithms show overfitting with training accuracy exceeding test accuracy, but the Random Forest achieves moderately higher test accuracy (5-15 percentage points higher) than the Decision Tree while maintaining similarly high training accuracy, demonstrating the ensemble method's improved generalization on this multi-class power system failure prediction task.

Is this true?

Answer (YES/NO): NO